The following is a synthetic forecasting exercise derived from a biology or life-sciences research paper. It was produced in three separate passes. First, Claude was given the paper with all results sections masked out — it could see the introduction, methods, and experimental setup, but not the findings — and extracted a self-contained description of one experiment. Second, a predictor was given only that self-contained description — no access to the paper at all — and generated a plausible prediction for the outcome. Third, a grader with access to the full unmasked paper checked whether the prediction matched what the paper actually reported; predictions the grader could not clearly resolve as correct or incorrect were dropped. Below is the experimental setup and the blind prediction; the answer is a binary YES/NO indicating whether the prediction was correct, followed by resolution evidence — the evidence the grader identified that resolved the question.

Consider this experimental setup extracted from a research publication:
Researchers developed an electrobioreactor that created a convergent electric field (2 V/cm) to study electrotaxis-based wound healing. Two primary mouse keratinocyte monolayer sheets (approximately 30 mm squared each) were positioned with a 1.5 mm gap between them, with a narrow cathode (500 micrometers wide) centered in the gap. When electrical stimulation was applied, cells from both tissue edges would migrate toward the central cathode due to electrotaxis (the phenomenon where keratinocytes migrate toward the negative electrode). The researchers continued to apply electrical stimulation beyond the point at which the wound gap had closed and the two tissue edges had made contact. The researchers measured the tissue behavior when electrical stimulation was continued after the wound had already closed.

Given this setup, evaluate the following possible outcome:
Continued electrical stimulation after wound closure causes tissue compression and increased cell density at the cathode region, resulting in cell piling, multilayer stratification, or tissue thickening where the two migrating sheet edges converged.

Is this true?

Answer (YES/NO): YES